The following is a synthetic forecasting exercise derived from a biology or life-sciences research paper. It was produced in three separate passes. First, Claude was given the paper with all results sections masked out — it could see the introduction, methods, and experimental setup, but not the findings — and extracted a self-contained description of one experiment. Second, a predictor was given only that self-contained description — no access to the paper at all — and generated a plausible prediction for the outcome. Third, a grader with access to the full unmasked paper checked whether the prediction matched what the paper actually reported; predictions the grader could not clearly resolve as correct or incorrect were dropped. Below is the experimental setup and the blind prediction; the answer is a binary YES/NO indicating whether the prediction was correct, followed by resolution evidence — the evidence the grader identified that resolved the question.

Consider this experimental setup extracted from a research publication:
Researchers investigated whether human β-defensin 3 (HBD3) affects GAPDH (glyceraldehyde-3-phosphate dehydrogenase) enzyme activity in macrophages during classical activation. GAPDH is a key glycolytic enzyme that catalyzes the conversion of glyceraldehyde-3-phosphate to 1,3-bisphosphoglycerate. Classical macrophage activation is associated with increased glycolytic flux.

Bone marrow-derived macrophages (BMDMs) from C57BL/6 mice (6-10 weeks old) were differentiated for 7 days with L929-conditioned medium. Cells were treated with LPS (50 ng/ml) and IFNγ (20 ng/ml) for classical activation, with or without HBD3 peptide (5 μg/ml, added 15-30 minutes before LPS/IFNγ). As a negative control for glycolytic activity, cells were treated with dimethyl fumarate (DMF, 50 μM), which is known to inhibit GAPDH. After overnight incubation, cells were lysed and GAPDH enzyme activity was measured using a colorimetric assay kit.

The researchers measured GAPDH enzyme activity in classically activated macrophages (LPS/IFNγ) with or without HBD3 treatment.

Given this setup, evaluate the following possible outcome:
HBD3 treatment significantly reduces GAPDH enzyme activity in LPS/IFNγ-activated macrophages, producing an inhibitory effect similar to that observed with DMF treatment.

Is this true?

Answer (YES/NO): YES